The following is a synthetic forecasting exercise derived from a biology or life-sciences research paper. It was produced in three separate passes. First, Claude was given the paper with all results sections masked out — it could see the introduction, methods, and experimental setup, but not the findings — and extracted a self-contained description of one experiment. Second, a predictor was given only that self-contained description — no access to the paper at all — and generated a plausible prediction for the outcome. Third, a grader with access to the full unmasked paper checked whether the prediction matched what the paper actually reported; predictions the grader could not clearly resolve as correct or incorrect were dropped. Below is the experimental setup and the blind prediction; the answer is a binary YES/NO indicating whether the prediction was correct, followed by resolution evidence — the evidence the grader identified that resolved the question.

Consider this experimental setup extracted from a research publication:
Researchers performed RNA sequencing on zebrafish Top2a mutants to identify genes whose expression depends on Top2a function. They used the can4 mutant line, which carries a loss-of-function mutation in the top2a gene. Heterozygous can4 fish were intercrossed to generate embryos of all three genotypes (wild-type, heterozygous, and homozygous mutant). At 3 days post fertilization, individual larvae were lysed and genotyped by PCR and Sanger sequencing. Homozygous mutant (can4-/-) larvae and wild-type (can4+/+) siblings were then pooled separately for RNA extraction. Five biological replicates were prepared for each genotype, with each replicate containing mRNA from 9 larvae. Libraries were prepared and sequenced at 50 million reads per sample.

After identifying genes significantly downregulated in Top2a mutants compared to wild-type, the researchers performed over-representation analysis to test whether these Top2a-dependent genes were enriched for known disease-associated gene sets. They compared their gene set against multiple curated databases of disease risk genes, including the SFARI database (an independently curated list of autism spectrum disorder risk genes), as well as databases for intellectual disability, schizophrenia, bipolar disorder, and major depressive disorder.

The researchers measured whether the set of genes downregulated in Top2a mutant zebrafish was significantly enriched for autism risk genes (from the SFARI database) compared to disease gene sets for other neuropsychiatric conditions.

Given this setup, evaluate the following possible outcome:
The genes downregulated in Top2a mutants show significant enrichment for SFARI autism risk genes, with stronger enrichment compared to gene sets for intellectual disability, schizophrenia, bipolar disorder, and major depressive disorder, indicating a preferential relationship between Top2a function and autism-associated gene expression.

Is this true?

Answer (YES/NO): NO